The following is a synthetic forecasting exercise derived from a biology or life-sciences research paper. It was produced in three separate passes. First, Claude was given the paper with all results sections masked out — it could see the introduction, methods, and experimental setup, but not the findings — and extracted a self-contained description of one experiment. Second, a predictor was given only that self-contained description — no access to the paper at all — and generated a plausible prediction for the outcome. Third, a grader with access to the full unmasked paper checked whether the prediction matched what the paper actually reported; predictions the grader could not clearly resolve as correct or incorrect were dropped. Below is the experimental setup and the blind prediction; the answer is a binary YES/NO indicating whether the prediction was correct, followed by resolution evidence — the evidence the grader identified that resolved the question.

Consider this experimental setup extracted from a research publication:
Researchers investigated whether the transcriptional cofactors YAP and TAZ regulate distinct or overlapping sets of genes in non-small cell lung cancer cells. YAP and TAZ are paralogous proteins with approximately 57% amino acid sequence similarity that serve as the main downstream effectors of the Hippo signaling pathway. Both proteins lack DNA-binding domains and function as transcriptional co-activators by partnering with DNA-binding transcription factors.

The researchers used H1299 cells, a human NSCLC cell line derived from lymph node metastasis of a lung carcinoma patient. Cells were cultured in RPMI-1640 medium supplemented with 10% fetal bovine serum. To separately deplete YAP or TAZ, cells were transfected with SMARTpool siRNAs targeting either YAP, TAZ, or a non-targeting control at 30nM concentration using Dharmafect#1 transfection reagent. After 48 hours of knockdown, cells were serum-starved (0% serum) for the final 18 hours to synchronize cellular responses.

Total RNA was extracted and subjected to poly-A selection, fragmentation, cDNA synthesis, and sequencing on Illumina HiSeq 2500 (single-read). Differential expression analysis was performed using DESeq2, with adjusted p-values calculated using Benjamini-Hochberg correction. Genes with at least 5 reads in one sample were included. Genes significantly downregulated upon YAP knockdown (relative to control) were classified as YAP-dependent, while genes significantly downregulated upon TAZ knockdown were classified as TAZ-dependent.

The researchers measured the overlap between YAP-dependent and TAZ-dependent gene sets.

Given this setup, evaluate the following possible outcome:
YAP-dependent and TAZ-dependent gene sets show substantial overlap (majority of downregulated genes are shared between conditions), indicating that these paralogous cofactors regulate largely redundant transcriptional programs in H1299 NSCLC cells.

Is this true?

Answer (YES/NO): NO